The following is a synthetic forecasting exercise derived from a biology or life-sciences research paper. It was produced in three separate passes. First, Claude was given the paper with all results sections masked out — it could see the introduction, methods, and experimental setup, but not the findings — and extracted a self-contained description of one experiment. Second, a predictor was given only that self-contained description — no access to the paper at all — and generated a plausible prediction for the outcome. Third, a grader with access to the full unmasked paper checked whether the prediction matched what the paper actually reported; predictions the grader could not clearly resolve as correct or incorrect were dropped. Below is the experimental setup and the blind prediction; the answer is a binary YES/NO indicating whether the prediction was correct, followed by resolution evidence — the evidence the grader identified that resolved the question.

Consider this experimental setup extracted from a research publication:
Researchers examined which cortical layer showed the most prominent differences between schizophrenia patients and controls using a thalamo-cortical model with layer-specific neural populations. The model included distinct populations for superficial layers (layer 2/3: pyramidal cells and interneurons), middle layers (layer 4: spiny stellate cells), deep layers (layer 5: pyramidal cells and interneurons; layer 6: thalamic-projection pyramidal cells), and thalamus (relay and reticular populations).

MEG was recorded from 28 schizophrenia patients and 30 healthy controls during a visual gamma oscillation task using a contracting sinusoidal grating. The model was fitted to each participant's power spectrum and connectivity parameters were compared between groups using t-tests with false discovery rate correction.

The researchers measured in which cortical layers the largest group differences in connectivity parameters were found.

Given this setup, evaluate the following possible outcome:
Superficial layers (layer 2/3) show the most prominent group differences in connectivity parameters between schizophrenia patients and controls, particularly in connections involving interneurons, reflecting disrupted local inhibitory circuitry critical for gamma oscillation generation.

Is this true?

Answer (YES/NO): YES